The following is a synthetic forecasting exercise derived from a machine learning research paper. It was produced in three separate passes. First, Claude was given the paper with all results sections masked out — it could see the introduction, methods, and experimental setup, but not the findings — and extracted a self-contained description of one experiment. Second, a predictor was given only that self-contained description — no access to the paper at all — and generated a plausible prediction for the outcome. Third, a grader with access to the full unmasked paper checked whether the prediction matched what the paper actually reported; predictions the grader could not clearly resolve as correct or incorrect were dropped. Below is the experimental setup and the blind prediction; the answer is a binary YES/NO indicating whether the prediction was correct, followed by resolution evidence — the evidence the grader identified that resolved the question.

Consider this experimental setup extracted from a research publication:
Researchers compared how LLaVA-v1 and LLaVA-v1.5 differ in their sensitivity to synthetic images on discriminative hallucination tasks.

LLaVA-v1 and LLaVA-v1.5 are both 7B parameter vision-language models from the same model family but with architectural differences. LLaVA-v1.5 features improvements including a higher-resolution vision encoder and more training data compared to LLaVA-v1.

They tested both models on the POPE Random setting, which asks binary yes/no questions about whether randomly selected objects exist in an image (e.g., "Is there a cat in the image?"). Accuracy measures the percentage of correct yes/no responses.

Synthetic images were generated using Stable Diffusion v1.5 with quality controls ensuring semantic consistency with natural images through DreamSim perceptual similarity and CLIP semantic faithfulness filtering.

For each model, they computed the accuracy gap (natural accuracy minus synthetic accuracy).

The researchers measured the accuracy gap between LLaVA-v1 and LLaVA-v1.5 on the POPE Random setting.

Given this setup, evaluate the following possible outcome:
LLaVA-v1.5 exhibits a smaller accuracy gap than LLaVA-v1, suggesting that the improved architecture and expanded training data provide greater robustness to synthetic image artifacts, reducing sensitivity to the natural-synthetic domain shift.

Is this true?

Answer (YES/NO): NO